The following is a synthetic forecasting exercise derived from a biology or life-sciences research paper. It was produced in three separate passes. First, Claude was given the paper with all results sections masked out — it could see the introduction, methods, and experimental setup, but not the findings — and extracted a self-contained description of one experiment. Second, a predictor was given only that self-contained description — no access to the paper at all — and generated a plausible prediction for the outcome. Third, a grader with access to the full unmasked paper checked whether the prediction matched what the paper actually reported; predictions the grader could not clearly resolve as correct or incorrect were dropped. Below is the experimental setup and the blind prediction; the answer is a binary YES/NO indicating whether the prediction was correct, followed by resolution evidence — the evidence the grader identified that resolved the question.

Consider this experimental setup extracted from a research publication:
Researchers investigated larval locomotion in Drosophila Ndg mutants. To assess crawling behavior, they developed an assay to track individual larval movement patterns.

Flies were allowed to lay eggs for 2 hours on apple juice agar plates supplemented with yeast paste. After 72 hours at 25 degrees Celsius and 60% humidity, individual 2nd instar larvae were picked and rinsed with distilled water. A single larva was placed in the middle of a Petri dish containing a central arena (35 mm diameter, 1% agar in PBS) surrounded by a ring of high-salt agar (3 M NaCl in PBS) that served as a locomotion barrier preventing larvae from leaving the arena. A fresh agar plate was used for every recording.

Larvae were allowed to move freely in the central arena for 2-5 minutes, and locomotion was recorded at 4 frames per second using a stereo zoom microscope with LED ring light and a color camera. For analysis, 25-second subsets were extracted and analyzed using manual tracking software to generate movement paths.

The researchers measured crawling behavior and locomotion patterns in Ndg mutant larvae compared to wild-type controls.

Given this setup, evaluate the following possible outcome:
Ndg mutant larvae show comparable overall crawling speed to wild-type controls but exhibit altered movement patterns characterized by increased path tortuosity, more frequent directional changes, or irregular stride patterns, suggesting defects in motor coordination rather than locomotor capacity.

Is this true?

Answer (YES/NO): NO